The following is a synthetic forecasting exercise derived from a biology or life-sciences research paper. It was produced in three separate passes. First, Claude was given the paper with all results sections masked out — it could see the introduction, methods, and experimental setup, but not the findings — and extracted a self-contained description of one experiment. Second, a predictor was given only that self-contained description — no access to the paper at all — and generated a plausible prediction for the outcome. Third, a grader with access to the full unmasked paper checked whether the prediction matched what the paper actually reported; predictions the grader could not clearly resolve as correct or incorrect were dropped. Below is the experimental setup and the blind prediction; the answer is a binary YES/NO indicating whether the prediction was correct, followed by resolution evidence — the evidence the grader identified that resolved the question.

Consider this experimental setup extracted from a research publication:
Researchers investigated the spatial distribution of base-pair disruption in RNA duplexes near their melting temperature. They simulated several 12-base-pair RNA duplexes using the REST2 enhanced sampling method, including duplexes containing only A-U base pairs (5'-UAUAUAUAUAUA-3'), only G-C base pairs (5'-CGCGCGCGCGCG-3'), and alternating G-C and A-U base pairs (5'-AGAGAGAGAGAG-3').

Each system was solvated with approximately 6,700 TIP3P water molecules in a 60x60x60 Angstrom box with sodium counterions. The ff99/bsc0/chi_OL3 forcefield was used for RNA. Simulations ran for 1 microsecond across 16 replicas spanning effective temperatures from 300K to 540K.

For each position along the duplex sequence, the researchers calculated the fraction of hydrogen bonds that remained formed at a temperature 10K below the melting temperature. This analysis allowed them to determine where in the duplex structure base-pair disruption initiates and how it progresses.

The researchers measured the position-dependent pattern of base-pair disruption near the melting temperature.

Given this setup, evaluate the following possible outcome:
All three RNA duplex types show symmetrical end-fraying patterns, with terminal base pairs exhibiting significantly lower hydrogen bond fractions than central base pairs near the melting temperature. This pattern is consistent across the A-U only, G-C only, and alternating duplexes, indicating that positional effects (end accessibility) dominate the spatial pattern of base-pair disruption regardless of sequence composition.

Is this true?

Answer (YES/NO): YES